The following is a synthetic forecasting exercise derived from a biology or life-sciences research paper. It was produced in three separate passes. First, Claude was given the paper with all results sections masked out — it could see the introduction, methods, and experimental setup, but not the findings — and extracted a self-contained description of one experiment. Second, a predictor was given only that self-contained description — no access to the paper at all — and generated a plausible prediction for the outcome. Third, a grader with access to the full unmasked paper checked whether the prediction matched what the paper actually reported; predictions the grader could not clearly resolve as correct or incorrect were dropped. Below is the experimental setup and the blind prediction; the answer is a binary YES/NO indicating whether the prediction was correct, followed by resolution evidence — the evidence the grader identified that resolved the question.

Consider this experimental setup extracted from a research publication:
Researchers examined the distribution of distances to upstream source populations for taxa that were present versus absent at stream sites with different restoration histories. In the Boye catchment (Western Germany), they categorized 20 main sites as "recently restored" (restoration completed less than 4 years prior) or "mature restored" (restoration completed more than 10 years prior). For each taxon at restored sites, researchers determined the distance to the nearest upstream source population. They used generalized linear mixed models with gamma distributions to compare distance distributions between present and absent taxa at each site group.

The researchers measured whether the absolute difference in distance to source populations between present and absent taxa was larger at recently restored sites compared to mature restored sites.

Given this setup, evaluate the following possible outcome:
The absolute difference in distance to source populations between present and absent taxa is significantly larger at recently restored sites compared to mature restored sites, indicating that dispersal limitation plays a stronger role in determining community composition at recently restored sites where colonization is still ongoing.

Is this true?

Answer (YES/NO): YES